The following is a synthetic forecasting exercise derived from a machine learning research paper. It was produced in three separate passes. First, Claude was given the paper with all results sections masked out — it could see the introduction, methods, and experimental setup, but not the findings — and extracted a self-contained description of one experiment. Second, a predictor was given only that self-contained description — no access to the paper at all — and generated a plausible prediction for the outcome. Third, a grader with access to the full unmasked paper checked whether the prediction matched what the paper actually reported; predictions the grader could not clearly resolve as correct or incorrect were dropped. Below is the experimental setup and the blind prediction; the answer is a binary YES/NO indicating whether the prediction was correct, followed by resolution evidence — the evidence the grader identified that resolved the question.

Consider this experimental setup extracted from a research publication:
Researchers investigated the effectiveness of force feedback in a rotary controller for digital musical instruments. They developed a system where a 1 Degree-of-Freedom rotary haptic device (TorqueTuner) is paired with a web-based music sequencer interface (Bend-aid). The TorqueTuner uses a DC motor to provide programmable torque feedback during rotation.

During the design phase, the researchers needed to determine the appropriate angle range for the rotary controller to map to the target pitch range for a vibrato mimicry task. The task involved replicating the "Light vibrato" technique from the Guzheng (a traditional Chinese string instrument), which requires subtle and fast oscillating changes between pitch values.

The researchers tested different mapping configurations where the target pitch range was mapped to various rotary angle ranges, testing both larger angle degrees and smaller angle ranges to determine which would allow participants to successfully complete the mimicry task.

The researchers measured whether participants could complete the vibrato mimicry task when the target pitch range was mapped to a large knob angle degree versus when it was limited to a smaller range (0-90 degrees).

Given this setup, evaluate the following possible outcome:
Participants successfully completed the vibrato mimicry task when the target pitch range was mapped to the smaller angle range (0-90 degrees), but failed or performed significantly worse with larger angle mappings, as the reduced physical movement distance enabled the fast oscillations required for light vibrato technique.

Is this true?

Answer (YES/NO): YES